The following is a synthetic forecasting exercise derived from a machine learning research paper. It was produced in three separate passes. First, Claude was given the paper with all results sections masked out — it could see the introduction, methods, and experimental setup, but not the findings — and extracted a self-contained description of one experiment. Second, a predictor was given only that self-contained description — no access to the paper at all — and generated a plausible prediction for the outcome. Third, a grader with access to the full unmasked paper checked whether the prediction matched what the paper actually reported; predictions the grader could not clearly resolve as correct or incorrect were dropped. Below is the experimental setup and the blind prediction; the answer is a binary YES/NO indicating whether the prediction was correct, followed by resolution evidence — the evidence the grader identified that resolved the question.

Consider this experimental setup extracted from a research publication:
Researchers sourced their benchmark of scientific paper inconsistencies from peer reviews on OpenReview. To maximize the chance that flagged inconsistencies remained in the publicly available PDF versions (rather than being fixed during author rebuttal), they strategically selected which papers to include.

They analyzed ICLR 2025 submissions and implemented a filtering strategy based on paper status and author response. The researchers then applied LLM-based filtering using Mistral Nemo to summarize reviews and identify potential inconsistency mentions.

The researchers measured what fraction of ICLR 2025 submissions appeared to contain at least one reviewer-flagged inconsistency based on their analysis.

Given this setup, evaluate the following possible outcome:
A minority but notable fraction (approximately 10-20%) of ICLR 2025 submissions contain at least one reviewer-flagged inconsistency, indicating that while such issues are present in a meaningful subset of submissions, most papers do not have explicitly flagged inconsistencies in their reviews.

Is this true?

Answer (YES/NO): YES